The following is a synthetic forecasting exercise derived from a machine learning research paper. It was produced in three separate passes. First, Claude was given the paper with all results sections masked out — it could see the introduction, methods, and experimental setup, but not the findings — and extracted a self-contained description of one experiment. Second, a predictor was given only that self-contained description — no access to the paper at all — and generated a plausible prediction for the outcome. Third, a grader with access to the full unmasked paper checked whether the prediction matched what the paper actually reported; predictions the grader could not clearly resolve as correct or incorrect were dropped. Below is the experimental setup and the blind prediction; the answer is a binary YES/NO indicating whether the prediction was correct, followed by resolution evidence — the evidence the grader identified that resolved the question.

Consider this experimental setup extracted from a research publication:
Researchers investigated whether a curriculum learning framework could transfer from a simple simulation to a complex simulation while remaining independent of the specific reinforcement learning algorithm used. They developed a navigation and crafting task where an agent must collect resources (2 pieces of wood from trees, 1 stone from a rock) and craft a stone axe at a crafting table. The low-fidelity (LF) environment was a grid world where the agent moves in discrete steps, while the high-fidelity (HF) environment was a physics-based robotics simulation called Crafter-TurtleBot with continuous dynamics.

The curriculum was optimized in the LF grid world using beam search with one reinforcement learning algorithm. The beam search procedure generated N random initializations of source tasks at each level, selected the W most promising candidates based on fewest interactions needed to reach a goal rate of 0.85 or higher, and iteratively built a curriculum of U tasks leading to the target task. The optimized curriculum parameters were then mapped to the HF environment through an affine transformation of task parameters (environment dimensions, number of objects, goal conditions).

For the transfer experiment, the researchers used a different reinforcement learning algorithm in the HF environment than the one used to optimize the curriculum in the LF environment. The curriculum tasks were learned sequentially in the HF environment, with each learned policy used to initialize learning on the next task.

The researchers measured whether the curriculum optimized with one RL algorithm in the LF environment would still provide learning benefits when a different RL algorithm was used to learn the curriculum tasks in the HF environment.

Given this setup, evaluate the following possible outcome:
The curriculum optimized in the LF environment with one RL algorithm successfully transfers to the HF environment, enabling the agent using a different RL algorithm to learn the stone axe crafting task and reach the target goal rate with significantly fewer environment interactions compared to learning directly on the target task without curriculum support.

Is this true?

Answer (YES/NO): YES